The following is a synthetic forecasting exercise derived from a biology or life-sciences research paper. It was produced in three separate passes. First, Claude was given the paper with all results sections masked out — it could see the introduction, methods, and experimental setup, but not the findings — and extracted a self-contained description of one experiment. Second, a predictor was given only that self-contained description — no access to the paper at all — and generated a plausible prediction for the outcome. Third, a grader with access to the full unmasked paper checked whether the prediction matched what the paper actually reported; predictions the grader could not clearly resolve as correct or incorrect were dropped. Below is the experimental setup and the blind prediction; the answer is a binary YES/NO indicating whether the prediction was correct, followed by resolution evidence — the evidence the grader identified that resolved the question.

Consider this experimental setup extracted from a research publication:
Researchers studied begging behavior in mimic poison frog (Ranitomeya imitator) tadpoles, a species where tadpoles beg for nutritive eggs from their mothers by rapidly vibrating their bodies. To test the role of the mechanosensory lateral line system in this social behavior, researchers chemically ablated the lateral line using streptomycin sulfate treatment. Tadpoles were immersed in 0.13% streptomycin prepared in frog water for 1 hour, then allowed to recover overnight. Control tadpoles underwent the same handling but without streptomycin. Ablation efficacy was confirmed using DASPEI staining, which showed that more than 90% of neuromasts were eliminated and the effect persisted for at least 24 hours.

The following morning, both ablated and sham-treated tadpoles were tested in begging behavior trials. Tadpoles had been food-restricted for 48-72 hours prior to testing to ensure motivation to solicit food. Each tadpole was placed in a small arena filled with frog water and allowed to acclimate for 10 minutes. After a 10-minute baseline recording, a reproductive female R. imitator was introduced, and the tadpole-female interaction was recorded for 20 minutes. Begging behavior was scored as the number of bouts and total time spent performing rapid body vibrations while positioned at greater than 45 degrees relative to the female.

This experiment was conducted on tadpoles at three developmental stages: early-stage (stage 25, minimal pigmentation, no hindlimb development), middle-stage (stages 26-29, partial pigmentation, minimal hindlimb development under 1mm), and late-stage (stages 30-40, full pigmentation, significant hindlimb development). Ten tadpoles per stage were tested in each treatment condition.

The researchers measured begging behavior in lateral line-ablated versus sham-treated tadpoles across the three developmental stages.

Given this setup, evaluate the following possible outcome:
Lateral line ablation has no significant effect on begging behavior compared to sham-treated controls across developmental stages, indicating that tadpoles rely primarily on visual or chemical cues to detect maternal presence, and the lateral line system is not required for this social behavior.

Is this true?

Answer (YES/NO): NO